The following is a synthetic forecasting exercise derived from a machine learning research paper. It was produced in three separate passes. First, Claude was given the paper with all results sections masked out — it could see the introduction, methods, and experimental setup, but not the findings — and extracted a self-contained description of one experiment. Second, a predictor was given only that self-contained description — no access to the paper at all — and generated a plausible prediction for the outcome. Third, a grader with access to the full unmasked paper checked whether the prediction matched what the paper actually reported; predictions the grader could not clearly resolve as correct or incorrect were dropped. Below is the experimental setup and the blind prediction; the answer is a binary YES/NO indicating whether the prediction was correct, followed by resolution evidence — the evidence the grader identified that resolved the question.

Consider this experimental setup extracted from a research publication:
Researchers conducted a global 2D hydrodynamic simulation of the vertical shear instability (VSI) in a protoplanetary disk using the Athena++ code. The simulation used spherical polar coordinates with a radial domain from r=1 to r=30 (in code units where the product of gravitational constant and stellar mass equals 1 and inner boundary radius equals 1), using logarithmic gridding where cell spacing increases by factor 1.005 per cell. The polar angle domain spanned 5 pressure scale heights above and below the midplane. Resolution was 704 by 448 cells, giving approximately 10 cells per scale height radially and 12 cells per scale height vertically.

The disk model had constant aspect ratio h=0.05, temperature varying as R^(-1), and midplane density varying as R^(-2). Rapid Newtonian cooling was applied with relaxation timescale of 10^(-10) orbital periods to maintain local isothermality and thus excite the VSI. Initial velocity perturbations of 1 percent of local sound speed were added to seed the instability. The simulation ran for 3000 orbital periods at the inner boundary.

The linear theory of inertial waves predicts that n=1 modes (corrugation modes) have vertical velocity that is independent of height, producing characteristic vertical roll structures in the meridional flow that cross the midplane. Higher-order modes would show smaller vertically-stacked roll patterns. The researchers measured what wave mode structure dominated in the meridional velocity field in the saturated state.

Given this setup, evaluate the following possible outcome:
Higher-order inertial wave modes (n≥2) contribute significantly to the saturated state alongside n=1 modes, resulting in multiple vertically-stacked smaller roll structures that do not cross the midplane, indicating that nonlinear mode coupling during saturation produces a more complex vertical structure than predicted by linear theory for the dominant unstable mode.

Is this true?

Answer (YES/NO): NO